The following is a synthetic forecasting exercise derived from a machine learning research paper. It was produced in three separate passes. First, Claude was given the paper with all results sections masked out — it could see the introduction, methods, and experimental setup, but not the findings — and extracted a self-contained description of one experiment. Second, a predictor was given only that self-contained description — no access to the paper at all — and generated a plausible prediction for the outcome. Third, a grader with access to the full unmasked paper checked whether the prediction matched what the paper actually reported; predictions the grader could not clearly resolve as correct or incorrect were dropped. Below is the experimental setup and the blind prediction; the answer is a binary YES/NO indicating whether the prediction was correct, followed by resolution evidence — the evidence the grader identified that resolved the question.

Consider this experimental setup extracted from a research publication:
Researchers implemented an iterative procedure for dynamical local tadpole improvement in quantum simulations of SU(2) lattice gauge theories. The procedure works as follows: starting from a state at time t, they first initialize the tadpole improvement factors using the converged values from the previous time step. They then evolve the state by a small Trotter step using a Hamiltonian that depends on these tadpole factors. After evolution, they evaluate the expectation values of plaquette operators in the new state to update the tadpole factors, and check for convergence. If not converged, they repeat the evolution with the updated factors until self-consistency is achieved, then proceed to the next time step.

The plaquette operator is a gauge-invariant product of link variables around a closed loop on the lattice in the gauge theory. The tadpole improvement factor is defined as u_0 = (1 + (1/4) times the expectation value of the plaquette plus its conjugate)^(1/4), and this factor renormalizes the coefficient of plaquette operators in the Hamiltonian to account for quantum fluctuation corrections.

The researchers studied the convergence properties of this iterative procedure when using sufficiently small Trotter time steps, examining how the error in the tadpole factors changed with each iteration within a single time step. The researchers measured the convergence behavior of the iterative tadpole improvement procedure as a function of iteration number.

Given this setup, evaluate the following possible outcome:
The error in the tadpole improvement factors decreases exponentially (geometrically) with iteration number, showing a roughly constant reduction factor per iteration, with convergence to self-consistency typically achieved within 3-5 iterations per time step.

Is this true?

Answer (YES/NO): YES